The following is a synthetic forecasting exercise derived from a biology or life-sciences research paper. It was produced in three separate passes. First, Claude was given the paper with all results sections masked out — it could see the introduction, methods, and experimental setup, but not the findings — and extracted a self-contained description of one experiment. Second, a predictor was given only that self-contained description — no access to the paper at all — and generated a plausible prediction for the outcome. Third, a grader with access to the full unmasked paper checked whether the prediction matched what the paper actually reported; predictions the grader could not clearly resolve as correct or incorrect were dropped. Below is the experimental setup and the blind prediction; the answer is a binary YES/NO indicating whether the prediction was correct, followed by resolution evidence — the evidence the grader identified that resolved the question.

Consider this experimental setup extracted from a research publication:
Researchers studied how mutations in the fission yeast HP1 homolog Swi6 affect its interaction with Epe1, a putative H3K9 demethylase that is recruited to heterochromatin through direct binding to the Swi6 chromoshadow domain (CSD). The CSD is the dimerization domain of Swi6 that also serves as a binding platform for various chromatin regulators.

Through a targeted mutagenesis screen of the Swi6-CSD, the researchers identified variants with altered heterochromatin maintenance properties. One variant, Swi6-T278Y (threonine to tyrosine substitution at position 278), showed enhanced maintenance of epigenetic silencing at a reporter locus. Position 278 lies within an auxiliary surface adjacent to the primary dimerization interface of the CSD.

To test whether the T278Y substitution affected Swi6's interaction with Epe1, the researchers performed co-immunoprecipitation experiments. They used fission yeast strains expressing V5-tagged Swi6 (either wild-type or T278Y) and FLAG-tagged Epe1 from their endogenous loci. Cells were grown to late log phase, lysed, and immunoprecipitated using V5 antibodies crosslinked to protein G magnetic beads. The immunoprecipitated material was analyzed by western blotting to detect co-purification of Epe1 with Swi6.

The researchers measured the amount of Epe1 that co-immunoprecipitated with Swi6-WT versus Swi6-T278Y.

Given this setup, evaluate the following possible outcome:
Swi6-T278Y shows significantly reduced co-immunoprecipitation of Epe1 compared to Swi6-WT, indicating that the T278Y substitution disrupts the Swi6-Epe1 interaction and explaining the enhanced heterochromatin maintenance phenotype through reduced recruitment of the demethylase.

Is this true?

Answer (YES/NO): YES